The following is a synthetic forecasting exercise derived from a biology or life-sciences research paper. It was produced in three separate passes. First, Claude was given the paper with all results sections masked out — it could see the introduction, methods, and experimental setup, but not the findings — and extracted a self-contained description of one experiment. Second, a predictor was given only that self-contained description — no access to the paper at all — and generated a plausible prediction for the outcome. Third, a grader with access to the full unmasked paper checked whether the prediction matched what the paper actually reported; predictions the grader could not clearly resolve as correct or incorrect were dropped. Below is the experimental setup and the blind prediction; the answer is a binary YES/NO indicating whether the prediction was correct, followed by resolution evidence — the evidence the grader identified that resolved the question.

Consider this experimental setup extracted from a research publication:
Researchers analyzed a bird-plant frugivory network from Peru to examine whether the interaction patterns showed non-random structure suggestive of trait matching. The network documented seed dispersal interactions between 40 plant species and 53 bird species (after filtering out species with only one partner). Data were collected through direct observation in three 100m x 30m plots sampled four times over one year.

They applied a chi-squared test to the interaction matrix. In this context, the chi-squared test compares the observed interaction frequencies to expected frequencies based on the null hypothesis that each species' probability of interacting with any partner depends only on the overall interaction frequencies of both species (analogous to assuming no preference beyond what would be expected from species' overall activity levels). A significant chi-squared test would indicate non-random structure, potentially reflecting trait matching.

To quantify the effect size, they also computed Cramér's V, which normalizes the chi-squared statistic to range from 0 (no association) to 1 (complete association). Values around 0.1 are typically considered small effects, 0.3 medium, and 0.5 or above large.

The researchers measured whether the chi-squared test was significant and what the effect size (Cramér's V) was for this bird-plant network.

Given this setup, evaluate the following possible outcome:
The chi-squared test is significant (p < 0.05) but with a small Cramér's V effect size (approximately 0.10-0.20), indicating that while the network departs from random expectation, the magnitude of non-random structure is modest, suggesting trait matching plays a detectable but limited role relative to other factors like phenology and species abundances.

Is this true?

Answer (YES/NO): NO